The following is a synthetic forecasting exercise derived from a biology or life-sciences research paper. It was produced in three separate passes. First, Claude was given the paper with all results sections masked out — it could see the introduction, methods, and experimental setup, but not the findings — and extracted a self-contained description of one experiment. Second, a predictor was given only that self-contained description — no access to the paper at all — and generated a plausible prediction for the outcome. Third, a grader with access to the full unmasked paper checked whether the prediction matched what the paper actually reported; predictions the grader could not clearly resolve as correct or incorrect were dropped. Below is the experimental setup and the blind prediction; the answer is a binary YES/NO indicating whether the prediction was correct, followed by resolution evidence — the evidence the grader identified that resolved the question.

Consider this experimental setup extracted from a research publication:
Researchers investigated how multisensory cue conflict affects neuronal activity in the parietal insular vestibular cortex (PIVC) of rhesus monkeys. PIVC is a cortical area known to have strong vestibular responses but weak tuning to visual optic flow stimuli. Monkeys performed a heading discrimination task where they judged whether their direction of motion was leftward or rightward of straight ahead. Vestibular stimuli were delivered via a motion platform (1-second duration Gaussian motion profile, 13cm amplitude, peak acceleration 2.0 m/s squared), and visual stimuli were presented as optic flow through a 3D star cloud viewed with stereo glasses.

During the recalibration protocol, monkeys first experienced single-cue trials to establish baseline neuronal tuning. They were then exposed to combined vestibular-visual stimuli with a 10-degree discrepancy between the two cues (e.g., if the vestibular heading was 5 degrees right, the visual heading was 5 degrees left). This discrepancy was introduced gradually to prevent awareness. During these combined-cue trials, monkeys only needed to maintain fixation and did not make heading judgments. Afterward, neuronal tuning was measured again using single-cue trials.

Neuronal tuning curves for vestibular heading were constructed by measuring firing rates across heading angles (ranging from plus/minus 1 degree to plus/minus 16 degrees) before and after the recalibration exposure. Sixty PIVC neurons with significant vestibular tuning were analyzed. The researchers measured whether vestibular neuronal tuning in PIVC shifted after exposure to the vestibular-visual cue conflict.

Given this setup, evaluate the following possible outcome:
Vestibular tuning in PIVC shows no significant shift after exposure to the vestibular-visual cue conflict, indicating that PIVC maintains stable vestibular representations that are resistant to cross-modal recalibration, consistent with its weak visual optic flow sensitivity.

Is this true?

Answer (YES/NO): NO